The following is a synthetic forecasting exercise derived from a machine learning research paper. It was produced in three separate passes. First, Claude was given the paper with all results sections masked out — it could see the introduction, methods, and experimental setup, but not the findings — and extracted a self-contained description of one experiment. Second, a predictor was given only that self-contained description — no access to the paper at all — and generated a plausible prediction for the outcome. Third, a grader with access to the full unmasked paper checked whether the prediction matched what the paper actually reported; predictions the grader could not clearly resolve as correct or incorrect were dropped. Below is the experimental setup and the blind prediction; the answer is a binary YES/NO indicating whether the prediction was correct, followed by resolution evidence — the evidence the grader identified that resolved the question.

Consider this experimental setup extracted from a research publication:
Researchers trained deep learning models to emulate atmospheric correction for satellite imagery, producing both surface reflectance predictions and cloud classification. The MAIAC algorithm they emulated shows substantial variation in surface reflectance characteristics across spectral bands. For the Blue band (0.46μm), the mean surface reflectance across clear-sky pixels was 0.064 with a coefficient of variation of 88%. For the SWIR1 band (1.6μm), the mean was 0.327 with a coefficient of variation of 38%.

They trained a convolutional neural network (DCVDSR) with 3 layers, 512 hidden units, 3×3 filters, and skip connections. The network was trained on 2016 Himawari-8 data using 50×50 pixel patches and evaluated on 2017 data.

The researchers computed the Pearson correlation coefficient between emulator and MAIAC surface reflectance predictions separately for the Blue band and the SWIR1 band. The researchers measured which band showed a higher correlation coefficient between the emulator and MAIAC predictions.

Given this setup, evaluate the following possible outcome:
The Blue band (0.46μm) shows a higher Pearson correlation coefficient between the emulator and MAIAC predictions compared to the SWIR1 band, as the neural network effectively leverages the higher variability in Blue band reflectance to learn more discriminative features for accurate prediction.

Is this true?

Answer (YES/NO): NO